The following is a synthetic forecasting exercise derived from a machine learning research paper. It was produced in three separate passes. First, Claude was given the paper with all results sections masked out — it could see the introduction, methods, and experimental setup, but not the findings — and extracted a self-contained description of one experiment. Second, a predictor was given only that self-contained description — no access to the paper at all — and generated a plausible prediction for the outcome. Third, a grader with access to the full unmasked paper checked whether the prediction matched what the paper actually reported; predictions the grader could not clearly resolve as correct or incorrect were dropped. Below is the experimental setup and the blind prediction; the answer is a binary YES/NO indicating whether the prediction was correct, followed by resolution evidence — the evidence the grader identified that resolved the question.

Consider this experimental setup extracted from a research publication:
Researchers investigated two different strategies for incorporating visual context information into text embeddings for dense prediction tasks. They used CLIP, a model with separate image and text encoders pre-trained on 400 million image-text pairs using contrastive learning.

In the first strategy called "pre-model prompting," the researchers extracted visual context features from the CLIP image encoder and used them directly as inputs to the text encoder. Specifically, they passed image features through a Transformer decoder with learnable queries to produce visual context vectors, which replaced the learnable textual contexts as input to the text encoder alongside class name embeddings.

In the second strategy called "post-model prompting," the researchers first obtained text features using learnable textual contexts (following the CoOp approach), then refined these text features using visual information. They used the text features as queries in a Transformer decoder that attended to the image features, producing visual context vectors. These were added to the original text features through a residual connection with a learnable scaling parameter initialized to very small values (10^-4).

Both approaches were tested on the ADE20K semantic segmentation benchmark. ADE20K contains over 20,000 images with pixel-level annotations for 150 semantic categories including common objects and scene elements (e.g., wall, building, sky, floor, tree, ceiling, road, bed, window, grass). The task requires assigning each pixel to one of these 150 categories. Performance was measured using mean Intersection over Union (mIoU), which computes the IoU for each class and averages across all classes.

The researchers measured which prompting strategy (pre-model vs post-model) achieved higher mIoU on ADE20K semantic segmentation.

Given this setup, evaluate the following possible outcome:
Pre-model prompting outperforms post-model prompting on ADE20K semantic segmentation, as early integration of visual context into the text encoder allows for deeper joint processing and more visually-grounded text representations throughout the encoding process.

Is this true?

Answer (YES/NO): NO